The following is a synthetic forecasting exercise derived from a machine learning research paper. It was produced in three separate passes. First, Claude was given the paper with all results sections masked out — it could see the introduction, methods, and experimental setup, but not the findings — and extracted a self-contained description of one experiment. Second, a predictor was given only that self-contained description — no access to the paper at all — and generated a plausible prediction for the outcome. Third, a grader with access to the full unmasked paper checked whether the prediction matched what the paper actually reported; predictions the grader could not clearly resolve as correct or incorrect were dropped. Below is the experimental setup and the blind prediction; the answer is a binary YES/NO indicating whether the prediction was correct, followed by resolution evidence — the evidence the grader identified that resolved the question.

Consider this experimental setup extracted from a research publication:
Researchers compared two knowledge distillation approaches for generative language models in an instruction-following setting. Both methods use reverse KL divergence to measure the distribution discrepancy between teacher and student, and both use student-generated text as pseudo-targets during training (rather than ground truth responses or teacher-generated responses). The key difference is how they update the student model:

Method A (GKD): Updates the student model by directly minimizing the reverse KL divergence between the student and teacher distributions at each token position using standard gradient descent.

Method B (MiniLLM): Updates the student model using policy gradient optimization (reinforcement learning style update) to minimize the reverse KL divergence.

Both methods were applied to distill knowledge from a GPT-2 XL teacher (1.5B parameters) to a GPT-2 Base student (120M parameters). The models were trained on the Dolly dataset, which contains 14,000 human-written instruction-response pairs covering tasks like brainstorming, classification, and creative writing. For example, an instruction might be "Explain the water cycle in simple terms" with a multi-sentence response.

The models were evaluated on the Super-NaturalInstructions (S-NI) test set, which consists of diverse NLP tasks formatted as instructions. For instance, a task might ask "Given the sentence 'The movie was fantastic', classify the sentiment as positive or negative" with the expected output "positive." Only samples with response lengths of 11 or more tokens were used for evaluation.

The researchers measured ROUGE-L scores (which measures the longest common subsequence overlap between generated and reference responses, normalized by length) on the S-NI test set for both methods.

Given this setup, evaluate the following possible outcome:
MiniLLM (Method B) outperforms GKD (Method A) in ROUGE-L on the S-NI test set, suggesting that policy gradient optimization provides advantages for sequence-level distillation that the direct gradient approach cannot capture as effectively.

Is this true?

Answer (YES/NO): YES